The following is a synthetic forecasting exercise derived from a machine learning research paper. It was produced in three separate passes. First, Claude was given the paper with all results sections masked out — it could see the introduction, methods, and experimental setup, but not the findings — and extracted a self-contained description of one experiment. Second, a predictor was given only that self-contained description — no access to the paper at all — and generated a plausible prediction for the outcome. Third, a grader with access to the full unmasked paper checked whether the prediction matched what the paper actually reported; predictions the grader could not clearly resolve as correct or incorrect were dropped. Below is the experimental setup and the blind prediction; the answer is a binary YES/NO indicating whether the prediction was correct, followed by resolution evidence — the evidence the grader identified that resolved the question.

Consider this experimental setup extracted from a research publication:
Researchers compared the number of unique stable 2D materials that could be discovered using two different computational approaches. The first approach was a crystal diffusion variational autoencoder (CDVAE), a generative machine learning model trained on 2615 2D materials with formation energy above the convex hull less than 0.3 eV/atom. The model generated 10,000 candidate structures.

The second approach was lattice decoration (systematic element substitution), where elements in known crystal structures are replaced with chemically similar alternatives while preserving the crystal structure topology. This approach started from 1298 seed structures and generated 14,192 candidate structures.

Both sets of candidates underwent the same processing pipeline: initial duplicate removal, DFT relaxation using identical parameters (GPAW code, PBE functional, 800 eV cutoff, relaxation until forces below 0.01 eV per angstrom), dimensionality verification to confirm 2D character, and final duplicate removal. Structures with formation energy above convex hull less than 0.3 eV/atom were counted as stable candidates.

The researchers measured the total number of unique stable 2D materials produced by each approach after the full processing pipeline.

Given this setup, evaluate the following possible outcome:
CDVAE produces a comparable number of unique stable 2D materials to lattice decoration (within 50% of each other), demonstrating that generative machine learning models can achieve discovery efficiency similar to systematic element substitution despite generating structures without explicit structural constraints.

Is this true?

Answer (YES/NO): NO